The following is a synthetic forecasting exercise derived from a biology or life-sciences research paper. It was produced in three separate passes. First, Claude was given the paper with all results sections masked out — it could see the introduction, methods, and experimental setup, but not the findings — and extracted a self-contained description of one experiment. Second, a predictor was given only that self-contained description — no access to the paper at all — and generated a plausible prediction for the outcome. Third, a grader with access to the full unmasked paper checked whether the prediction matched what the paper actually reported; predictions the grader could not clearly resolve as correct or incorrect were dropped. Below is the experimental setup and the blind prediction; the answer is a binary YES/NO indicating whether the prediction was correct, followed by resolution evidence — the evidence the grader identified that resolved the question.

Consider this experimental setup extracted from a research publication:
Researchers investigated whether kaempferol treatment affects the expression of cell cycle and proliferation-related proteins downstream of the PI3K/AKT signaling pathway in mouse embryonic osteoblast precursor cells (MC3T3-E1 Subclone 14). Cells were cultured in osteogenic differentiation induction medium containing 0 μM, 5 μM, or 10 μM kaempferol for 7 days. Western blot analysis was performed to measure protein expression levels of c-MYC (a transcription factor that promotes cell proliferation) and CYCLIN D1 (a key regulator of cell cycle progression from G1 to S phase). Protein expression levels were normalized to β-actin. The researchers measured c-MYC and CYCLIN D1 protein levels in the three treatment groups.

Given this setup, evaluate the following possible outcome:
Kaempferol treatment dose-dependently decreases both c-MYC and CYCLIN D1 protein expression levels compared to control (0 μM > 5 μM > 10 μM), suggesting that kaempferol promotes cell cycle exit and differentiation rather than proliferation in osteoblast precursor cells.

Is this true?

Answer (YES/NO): NO